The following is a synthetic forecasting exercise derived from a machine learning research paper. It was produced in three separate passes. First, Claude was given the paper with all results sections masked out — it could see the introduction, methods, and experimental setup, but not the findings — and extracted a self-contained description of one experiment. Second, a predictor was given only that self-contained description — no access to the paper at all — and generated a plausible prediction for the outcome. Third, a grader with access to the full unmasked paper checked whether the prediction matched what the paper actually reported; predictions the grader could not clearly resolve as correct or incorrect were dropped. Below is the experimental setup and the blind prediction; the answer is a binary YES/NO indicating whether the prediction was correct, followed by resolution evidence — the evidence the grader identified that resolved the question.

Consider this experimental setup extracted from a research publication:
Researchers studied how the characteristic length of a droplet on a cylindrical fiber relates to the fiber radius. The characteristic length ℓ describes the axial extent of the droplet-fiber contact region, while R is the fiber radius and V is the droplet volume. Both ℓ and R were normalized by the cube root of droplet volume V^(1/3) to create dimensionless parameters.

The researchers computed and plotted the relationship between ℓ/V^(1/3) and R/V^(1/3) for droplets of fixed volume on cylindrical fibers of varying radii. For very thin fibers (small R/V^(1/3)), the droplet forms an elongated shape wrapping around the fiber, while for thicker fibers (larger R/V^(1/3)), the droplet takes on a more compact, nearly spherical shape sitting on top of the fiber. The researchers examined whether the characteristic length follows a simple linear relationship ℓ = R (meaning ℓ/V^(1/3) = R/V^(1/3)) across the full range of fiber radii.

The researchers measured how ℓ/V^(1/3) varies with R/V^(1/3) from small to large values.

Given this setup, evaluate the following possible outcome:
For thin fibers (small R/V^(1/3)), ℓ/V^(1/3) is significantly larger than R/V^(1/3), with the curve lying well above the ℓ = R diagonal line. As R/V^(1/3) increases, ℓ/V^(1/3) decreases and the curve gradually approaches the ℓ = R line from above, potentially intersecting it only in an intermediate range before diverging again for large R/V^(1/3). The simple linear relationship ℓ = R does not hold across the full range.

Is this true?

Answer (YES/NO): NO